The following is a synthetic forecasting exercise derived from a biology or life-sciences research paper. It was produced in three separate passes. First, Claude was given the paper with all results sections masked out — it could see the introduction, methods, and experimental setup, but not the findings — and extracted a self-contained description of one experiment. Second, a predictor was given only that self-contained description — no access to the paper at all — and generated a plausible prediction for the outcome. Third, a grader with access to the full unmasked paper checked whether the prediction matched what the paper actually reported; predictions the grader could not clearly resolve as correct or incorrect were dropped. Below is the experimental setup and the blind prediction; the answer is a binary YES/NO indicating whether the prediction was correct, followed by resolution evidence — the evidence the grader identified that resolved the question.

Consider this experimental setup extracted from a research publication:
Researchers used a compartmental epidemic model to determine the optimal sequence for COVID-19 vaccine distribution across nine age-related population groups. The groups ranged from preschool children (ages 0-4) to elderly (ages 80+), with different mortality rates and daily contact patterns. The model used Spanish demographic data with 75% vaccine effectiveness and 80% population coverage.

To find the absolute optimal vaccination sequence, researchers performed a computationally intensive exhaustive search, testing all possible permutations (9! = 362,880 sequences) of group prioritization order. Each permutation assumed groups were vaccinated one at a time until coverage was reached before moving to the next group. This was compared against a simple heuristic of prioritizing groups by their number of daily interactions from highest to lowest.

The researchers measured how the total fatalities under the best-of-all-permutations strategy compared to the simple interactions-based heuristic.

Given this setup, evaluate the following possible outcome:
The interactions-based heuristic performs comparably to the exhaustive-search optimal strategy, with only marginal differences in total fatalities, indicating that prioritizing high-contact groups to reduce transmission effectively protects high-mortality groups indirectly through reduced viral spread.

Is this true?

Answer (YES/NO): YES